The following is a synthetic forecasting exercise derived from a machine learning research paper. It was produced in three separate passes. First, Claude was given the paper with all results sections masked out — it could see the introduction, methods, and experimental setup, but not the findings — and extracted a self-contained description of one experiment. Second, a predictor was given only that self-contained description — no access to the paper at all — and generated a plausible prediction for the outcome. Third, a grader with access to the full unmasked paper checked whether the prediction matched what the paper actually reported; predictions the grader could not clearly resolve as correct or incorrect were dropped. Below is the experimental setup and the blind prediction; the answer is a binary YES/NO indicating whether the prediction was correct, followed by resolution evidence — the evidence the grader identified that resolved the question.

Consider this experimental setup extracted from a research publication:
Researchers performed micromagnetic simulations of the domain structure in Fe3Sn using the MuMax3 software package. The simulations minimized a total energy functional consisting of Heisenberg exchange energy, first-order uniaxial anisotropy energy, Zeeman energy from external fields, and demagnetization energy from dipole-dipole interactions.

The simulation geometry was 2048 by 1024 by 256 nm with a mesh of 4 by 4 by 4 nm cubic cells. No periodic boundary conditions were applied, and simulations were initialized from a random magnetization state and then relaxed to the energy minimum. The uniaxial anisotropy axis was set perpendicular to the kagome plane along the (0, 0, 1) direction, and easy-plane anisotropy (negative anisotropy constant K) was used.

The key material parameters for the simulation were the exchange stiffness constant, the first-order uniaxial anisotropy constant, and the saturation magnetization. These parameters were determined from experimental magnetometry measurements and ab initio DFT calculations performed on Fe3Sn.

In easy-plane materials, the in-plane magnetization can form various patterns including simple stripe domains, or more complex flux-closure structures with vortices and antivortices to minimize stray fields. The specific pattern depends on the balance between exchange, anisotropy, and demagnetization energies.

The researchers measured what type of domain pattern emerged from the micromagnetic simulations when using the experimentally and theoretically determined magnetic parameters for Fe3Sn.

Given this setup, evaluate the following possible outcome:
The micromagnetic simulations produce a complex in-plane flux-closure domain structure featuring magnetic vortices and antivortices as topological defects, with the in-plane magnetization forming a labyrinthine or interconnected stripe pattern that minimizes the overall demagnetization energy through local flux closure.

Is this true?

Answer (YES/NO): YES